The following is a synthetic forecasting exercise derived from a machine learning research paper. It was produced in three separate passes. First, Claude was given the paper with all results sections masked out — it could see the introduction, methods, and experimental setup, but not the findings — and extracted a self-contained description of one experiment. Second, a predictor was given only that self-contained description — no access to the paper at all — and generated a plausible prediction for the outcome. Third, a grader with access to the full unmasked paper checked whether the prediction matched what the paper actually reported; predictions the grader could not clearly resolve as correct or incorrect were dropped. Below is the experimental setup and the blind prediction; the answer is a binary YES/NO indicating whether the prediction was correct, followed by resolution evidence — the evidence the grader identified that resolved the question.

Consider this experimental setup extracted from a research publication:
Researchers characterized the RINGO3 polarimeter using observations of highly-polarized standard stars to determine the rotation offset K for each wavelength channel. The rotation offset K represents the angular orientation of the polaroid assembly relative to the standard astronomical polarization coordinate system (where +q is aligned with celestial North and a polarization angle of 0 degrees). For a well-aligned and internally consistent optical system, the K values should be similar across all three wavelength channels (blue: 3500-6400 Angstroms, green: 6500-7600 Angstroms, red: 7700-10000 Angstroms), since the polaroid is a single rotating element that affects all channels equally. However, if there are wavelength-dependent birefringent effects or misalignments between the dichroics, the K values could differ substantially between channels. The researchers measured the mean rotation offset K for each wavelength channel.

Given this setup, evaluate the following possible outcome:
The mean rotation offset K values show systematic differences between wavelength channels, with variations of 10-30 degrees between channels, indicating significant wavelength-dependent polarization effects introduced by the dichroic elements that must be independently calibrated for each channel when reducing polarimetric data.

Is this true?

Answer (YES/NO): NO